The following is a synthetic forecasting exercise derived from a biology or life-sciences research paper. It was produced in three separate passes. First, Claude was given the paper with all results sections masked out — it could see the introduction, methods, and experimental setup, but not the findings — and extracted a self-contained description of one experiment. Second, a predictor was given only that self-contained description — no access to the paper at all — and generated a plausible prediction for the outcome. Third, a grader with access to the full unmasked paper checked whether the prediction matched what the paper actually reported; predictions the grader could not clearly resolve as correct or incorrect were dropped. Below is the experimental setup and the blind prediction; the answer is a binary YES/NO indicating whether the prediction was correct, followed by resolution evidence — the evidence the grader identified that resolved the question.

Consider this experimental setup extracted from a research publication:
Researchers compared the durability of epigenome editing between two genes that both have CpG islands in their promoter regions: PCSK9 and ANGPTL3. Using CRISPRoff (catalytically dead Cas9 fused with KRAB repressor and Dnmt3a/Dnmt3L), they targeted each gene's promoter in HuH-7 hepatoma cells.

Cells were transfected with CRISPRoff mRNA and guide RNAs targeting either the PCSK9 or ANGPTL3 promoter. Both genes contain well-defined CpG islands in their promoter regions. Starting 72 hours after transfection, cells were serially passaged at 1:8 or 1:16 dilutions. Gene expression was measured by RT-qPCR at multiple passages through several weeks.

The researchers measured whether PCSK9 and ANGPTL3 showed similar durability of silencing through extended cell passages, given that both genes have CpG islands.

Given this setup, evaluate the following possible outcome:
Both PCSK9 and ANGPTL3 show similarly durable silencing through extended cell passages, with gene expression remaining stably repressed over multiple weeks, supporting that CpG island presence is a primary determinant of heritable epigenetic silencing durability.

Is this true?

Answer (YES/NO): NO